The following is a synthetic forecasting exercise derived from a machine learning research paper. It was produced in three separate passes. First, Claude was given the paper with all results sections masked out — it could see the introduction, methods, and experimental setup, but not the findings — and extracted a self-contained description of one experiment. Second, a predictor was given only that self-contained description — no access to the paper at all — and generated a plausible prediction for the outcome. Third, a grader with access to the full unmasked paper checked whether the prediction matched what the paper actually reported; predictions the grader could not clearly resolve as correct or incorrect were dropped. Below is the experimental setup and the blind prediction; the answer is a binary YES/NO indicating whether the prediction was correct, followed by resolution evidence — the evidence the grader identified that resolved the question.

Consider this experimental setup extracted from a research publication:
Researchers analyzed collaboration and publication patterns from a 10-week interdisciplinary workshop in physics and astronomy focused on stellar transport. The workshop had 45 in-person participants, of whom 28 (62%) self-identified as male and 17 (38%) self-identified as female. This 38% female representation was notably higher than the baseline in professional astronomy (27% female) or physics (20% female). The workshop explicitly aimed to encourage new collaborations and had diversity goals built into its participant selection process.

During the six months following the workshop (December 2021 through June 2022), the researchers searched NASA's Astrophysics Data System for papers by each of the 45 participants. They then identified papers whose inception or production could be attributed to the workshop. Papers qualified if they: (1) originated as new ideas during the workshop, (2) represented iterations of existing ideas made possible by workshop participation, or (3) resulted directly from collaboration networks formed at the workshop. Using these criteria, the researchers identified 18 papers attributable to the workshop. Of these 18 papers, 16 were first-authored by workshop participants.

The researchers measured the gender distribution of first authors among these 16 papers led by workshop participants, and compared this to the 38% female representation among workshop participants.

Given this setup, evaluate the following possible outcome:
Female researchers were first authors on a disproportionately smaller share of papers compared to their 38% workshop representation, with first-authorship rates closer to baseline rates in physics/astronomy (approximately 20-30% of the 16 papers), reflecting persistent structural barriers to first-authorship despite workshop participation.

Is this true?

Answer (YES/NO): YES